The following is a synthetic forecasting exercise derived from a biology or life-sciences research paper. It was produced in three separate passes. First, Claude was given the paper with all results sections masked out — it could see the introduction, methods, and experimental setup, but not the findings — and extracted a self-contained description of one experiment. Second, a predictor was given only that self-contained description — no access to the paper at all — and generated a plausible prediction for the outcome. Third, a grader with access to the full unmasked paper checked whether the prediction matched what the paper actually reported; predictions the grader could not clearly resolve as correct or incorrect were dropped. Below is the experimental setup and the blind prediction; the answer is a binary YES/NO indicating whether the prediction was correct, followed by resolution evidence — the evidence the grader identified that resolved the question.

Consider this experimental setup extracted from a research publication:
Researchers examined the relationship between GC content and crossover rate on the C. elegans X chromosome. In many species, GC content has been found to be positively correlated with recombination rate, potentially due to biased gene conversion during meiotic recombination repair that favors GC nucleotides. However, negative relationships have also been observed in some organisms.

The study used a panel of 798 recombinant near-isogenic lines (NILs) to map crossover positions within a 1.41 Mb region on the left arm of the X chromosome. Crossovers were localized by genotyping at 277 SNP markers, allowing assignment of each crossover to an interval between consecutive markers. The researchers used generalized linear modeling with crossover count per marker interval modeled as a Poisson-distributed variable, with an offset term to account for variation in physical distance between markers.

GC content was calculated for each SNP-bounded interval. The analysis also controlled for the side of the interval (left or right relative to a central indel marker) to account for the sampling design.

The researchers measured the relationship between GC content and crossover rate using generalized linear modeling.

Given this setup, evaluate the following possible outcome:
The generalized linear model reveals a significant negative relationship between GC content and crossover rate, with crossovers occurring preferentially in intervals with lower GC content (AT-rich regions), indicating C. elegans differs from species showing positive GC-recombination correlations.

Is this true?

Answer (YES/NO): YES